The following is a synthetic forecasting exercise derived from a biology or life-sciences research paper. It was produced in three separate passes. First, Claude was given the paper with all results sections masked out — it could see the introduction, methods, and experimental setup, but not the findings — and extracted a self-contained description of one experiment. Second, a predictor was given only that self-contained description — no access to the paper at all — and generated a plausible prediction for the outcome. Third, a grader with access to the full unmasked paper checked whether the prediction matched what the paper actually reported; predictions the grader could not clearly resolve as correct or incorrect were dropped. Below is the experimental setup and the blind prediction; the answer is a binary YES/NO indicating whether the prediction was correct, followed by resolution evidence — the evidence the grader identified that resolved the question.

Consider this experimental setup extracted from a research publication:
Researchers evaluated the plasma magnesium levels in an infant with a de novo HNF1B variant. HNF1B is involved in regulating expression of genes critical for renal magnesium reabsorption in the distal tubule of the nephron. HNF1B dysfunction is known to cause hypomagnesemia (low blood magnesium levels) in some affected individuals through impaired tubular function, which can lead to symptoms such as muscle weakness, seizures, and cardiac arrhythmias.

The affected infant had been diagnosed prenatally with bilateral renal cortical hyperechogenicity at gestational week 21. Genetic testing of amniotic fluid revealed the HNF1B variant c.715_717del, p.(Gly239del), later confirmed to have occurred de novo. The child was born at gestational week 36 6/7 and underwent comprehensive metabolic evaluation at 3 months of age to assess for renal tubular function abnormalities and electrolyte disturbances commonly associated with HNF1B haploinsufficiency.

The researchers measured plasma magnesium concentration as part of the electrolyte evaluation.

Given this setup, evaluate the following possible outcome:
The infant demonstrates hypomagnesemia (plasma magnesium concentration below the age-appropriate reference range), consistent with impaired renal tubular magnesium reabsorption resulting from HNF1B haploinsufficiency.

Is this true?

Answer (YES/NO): NO